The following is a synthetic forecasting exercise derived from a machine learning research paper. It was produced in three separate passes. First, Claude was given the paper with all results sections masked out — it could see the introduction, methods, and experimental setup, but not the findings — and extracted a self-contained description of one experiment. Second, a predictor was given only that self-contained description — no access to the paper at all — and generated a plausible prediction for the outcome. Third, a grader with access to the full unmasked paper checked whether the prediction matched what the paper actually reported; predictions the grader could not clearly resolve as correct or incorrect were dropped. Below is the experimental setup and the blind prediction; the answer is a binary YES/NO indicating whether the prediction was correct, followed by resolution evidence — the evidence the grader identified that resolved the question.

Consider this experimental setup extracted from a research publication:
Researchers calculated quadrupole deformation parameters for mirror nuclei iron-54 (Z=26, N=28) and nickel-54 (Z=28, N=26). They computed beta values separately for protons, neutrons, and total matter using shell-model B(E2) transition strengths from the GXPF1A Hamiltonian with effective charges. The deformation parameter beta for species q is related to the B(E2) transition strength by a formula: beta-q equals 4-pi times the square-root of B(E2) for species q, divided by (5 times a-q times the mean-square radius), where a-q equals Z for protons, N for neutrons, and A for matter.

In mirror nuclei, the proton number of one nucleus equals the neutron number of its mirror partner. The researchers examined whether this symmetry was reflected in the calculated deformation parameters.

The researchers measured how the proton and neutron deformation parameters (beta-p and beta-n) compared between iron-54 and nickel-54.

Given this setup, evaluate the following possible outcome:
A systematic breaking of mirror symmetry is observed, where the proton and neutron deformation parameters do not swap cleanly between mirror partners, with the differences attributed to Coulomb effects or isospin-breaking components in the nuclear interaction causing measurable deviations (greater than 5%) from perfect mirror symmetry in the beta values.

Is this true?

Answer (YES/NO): NO